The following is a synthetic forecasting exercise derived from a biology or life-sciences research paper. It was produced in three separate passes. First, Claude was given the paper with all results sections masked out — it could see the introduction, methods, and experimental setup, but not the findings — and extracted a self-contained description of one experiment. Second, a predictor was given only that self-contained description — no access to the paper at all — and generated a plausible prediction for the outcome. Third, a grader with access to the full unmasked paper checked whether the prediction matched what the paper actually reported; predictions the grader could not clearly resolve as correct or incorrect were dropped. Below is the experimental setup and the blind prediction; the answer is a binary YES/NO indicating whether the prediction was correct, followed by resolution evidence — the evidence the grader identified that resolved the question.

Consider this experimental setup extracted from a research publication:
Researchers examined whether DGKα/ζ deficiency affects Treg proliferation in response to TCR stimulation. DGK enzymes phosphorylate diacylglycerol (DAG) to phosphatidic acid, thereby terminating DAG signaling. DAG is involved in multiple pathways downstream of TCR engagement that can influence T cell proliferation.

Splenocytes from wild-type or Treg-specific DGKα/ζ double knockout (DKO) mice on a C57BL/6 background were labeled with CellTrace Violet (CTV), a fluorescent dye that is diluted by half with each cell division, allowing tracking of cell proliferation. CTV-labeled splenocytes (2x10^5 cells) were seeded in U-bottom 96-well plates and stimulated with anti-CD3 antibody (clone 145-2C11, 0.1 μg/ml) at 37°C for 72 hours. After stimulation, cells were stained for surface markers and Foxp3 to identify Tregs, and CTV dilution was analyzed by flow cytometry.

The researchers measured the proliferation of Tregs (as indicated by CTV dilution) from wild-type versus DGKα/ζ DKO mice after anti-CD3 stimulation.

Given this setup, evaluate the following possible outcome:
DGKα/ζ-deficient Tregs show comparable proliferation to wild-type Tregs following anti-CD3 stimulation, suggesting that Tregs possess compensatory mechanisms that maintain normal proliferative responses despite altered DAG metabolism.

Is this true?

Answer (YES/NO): NO